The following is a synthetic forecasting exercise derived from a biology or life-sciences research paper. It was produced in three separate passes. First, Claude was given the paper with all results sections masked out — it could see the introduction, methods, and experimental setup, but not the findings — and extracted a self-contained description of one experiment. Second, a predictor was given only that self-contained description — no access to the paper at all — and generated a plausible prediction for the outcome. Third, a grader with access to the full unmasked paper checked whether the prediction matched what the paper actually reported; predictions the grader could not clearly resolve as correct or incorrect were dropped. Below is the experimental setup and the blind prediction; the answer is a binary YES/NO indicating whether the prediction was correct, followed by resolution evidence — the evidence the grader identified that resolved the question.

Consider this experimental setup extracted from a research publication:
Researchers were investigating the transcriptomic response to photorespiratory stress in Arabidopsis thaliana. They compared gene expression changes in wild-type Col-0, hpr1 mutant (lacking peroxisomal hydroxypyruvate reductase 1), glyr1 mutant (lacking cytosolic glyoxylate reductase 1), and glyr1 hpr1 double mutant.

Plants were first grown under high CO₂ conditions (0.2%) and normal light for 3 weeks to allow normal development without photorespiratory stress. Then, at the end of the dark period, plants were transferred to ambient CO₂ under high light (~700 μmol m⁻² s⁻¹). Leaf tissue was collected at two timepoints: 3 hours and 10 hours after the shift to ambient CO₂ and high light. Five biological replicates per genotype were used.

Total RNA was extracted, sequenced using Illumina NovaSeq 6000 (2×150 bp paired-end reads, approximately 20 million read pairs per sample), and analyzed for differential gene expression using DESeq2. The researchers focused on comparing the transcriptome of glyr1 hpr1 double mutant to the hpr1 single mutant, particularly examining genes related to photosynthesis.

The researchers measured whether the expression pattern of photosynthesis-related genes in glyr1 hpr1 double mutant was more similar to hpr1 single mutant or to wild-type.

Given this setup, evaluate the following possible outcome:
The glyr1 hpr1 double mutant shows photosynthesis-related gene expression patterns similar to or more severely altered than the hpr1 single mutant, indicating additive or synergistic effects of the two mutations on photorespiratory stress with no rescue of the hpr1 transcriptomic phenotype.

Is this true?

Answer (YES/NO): NO